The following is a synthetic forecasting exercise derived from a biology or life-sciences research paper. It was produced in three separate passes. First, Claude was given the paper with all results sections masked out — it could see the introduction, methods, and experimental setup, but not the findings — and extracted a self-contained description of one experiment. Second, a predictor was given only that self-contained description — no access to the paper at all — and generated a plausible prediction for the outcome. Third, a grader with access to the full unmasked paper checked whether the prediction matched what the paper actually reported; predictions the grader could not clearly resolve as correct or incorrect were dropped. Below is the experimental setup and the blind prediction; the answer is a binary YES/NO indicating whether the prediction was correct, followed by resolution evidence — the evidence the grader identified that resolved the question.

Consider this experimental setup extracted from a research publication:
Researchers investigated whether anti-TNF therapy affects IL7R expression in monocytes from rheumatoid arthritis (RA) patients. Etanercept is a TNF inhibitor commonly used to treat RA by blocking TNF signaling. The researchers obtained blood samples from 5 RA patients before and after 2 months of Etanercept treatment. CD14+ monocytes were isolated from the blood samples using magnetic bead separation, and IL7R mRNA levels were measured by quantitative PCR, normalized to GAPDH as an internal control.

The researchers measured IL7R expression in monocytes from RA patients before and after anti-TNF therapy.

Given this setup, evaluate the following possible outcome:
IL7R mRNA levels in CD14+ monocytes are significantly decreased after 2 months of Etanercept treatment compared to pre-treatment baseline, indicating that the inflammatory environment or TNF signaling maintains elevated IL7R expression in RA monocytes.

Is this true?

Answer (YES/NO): YES